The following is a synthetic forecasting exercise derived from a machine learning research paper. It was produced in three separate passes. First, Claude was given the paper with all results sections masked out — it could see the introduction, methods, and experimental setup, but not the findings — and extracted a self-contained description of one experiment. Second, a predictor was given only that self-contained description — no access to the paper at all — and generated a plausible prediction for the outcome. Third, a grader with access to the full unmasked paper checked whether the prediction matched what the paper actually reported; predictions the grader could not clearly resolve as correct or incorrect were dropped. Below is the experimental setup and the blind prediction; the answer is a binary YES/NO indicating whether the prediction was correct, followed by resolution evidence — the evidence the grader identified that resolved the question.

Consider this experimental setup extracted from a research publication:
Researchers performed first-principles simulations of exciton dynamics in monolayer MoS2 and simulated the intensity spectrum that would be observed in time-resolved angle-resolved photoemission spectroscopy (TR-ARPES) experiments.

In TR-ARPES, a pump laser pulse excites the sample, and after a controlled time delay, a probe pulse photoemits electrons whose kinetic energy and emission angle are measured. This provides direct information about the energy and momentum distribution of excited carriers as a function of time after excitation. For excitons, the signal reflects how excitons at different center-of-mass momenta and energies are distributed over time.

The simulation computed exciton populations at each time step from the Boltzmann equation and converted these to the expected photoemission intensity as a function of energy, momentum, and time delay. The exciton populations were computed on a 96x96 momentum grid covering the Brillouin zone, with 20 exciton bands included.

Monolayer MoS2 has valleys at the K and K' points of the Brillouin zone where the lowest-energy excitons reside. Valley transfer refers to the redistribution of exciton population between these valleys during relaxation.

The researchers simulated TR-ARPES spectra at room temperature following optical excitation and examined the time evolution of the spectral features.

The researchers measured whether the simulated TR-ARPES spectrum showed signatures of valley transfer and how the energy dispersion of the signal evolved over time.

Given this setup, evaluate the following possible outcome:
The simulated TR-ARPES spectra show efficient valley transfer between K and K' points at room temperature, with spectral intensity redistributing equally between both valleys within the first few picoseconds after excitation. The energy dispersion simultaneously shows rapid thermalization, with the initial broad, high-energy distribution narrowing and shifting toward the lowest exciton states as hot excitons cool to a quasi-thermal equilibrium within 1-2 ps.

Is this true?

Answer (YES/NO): NO